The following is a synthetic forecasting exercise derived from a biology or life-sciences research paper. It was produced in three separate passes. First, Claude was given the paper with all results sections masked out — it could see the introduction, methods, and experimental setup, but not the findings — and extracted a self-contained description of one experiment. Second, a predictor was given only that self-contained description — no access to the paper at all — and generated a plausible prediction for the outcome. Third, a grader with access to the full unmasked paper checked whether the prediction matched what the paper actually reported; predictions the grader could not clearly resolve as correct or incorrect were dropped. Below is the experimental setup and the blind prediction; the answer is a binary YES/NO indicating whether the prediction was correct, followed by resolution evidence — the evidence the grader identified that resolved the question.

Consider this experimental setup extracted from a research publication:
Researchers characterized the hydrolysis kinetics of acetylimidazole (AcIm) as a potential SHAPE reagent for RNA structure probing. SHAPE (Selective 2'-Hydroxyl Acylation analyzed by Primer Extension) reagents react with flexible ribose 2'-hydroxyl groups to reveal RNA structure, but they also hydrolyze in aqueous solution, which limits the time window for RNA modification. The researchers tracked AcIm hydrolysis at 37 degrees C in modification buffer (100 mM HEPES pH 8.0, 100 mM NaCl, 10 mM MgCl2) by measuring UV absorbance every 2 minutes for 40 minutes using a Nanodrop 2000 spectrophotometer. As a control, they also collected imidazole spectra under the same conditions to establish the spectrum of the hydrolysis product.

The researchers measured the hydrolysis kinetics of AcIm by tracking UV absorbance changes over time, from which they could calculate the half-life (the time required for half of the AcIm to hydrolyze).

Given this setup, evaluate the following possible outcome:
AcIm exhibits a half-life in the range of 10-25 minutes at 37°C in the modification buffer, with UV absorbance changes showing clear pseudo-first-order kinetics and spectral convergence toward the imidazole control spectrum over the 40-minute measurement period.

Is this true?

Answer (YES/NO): NO